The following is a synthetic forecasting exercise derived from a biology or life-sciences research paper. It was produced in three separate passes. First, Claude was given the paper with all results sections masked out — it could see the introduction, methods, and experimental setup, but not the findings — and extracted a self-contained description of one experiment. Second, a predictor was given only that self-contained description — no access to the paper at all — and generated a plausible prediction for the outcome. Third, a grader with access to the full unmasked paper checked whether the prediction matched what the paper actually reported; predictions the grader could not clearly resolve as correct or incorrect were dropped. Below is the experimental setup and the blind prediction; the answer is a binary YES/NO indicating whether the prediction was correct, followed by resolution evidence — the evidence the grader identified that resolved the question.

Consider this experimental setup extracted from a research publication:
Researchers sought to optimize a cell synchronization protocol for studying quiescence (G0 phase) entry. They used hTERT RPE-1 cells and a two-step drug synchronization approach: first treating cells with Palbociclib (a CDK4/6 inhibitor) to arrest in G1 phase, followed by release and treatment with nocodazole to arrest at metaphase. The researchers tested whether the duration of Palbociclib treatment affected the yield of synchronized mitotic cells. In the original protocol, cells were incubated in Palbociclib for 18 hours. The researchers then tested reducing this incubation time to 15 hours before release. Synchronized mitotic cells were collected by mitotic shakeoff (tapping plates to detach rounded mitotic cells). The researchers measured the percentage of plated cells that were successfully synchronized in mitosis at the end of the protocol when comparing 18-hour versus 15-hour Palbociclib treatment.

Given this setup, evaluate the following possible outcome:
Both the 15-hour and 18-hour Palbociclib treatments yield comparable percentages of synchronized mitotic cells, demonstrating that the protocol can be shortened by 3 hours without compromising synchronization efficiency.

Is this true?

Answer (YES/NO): NO